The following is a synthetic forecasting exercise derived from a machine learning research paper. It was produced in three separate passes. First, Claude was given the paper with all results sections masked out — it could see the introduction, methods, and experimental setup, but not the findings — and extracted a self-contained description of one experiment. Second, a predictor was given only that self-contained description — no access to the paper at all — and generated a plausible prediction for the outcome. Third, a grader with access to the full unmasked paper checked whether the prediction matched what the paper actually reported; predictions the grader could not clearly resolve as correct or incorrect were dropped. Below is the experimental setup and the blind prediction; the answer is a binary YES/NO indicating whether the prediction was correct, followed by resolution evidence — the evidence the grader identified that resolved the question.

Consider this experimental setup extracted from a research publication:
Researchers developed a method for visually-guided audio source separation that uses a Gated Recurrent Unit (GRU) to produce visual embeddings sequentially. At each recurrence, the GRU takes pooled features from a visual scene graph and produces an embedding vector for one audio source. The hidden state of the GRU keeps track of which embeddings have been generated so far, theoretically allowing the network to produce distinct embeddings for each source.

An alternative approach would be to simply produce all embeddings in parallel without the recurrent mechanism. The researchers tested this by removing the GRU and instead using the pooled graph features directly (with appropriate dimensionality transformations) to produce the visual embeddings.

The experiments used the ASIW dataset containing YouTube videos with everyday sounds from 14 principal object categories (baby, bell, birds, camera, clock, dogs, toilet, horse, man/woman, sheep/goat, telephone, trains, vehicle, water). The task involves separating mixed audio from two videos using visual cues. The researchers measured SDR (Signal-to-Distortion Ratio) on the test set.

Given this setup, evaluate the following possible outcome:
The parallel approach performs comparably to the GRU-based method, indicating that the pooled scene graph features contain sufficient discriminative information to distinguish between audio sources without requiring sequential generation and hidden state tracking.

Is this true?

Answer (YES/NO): NO